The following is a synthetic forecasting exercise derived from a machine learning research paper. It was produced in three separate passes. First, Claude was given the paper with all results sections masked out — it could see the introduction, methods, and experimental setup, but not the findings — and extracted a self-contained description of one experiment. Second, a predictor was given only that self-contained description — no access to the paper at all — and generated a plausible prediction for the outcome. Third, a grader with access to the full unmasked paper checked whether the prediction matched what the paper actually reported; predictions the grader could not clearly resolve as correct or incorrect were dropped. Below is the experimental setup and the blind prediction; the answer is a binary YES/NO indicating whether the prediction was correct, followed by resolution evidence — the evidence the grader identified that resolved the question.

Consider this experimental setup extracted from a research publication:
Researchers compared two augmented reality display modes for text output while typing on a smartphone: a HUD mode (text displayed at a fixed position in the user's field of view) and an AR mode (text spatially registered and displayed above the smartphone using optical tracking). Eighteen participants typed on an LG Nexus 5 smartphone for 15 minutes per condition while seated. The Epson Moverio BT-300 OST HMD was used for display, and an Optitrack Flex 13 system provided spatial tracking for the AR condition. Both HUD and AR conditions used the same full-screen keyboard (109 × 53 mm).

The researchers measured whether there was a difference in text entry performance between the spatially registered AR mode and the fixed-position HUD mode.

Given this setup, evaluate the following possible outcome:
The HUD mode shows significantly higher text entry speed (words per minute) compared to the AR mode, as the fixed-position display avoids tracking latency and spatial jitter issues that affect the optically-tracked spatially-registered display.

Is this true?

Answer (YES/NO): YES